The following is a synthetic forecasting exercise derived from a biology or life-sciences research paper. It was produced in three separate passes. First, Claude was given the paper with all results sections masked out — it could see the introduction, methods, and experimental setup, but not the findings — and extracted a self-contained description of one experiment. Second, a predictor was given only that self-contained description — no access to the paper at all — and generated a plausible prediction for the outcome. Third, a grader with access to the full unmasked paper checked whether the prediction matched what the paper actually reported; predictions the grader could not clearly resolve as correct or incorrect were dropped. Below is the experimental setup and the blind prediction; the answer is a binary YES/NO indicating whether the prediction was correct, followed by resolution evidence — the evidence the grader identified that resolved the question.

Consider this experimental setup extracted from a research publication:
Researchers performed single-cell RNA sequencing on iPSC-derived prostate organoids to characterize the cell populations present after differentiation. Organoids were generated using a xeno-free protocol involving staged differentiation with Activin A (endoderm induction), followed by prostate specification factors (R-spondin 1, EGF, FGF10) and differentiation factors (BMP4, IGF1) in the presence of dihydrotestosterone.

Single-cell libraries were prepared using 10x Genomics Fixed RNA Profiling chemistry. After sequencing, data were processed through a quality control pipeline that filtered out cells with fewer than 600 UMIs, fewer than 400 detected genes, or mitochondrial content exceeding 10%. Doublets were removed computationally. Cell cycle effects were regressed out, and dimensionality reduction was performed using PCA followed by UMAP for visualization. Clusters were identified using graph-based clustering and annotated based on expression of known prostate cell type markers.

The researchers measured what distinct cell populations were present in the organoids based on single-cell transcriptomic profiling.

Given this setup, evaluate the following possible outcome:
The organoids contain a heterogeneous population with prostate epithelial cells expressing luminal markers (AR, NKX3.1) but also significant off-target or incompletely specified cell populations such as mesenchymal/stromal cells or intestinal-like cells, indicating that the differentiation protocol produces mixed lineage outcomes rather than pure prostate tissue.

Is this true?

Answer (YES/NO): NO